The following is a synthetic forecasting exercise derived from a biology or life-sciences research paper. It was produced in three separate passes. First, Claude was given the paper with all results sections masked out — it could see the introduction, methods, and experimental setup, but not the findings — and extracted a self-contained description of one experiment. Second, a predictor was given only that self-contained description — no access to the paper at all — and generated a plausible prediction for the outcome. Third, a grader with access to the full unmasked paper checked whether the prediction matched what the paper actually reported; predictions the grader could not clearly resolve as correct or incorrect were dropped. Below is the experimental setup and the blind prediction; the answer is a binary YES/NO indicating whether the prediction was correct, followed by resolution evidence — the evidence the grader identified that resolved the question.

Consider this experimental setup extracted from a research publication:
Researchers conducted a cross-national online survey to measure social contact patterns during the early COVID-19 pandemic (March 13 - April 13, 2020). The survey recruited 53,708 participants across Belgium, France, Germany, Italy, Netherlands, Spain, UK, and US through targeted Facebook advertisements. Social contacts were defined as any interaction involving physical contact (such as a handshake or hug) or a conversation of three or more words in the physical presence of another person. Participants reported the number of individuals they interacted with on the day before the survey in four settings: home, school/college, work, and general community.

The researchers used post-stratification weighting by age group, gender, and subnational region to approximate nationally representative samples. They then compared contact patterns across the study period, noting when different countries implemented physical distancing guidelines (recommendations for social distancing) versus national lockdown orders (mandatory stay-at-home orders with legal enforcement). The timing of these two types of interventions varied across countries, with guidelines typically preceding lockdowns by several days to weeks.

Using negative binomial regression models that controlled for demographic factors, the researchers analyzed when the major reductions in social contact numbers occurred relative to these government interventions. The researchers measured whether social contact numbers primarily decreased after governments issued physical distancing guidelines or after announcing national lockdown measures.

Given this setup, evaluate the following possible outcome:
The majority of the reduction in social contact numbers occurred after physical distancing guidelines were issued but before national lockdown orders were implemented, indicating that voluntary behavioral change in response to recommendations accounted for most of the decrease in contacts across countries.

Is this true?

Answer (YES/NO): YES